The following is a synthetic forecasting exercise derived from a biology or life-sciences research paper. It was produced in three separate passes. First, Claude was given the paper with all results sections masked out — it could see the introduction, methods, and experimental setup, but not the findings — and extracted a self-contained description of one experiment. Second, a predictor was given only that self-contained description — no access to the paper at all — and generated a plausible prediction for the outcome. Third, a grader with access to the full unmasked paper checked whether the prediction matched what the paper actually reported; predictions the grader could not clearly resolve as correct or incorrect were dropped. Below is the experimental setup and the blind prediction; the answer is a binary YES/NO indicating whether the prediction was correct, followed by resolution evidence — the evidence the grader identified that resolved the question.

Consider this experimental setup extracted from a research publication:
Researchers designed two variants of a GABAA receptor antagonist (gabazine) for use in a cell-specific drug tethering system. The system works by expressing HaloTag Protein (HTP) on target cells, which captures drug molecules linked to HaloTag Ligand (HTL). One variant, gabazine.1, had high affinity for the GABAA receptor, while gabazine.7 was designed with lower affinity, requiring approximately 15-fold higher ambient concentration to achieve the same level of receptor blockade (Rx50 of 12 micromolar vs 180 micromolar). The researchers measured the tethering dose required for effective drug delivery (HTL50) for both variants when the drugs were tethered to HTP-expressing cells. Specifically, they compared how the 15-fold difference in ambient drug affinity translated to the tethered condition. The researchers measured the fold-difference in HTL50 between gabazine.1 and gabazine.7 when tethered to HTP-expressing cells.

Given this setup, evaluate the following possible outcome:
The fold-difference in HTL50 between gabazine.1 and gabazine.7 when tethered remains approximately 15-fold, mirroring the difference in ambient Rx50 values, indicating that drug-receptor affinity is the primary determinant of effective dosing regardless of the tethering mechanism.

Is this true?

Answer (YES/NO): NO